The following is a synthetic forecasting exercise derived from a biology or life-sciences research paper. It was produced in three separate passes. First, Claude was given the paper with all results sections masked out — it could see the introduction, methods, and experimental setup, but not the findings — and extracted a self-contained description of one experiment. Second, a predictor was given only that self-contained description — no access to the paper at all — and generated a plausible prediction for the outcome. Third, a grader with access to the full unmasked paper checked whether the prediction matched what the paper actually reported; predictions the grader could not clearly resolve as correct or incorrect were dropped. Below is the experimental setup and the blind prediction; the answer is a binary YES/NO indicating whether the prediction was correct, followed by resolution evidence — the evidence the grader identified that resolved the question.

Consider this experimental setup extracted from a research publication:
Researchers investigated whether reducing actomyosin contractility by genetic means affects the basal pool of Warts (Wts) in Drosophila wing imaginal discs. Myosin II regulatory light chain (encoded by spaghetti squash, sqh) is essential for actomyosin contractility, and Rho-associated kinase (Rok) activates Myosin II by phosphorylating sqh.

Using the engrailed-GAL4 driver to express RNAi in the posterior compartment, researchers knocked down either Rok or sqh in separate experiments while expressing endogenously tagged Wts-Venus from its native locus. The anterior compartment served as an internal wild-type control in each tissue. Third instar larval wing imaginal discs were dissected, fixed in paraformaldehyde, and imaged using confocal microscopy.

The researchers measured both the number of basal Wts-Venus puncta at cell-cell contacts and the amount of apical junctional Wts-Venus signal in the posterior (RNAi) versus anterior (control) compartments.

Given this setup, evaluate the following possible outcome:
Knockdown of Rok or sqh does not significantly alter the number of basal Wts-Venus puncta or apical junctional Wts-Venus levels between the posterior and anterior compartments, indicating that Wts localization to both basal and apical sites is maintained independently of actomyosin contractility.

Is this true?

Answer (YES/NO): NO